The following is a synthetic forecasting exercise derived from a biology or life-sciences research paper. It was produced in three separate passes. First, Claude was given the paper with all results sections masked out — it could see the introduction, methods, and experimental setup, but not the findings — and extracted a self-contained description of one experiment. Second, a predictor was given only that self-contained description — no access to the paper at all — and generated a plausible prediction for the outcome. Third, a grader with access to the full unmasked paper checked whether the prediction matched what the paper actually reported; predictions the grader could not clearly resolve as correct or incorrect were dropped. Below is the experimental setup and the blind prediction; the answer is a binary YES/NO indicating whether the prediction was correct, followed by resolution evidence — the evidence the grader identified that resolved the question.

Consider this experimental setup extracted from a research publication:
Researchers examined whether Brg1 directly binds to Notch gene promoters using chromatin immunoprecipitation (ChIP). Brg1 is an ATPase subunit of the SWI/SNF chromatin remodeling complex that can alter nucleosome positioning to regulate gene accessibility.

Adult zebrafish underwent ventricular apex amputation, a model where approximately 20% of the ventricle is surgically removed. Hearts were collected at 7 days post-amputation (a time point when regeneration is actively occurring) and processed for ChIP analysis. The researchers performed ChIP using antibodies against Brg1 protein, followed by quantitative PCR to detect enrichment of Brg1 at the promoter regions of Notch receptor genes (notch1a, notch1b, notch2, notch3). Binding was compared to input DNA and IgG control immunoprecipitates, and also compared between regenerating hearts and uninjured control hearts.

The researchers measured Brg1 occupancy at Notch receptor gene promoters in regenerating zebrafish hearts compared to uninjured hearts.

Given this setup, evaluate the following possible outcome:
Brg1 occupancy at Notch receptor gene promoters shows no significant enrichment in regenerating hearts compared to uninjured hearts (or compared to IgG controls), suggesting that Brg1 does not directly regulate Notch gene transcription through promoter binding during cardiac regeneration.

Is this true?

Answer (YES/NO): NO